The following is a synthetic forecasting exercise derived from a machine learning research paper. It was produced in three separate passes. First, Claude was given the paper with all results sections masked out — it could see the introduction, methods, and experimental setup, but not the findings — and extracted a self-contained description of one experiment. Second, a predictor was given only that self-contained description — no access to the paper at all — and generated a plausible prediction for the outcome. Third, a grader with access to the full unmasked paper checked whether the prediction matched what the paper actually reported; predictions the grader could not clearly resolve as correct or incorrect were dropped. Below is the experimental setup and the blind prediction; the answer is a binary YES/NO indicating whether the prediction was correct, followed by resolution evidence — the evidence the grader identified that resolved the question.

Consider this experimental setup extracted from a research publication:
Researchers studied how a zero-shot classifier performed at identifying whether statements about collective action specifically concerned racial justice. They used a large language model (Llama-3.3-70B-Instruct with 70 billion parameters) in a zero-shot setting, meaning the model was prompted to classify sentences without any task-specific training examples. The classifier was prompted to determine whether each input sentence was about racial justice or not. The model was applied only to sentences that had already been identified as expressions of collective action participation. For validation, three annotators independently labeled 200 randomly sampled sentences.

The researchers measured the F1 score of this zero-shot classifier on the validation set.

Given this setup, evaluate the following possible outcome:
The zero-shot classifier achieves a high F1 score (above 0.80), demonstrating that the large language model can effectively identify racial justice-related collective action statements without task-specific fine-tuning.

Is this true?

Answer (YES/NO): NO